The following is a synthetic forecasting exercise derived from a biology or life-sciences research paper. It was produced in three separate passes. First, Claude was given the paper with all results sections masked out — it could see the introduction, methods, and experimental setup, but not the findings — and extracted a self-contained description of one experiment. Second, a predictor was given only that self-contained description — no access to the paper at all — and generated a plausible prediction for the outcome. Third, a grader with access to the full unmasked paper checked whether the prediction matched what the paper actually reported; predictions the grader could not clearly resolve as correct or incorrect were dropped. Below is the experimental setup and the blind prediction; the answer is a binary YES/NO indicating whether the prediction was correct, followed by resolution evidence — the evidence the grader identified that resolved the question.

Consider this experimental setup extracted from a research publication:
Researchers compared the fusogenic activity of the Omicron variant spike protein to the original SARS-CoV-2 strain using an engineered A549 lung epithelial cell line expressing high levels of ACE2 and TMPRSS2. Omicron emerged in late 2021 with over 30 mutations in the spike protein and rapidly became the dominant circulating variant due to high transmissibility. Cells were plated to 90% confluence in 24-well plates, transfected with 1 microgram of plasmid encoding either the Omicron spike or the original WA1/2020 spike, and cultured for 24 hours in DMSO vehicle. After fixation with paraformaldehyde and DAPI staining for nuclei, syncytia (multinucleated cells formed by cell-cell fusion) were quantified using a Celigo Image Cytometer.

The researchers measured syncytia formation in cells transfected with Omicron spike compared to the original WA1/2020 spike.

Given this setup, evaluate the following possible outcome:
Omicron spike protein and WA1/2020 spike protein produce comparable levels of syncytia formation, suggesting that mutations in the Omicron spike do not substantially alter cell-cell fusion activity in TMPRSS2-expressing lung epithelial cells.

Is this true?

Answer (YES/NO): NO